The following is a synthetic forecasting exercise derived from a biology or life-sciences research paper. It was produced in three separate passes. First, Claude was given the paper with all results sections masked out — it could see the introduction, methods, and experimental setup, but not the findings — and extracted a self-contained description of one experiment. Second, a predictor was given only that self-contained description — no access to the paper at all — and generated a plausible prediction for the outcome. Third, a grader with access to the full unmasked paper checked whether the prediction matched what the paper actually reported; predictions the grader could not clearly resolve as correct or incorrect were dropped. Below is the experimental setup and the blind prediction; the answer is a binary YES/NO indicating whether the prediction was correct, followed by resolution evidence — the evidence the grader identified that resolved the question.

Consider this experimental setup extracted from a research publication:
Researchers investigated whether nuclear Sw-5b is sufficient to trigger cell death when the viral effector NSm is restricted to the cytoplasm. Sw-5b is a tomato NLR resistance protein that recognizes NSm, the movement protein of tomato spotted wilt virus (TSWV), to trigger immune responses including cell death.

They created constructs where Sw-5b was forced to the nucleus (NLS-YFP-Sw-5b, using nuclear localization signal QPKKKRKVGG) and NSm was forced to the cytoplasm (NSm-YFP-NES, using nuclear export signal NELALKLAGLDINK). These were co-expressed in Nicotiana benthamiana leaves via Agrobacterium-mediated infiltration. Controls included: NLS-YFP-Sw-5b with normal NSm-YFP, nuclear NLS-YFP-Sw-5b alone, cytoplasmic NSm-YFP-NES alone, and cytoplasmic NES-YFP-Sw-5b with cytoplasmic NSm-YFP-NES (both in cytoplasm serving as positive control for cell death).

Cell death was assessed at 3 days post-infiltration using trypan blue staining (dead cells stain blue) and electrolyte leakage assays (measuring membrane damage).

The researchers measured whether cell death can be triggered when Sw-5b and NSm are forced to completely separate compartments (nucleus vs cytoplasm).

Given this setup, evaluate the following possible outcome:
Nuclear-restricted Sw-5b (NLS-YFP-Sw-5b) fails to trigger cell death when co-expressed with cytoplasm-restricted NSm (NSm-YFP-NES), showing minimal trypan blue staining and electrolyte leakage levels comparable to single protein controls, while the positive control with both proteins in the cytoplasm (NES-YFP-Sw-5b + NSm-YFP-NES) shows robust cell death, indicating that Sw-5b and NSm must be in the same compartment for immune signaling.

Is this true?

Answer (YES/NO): YES